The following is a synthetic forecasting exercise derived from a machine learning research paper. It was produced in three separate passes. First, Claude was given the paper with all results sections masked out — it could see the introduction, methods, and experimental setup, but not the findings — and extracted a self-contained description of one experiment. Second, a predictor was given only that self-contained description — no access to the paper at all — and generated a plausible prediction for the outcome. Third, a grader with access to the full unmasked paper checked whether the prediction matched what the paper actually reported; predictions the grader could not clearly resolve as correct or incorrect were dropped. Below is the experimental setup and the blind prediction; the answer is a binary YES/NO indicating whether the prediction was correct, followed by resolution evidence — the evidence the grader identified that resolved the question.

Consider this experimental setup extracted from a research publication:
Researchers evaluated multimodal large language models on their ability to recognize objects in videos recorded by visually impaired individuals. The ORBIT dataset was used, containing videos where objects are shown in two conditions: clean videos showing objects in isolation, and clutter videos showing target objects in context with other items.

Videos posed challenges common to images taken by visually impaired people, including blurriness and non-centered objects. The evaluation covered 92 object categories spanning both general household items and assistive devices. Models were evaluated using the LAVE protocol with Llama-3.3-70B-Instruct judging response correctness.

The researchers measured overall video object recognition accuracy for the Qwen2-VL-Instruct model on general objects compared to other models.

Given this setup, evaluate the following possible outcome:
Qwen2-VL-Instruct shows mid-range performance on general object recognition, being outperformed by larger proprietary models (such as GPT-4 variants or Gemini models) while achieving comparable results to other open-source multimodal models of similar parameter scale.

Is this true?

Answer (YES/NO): NO